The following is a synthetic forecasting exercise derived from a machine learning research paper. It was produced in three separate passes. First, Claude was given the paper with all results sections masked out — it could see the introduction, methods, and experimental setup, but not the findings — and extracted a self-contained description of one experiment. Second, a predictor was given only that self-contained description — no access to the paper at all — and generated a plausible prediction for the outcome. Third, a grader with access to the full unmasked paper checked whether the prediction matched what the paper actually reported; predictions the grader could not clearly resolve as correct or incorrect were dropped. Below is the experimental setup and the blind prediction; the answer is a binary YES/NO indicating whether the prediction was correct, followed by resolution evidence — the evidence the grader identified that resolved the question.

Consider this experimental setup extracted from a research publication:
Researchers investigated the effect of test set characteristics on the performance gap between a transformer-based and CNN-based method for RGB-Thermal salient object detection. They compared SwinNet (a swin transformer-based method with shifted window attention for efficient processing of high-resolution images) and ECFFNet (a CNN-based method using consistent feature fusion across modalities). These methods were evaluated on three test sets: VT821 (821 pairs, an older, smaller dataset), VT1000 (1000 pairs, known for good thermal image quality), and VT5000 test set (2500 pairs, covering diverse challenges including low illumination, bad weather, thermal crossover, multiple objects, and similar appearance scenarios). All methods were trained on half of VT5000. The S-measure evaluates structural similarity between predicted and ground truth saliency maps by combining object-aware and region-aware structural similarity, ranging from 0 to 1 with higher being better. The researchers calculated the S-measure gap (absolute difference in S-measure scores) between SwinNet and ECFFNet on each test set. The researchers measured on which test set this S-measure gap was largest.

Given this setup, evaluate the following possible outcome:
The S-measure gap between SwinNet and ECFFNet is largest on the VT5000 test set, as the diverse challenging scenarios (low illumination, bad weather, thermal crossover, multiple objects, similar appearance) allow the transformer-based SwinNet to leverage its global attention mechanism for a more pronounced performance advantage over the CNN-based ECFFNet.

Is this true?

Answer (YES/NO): YES